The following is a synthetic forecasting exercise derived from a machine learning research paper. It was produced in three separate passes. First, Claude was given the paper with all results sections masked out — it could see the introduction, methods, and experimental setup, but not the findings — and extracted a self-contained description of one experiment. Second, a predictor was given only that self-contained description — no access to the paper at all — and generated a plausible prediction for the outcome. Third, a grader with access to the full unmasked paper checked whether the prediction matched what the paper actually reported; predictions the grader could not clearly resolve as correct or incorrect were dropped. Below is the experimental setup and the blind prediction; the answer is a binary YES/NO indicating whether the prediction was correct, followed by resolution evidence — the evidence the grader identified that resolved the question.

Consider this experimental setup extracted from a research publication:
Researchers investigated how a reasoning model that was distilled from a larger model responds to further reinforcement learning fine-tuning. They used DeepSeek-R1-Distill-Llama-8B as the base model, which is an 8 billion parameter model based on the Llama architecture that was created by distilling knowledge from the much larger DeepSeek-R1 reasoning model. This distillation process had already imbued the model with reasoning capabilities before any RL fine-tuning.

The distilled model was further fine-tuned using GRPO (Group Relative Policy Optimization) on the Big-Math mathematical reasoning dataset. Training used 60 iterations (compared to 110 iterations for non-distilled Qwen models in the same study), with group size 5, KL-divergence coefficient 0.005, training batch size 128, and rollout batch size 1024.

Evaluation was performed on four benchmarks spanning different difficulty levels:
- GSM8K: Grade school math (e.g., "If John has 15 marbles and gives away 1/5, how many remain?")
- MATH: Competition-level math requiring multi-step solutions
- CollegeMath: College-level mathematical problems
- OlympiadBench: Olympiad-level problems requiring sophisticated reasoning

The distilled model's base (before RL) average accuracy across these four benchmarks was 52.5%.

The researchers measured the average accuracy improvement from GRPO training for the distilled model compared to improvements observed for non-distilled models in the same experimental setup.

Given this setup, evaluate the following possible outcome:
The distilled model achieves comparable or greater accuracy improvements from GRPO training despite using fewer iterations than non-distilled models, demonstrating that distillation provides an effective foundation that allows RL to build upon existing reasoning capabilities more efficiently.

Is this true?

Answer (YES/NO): NO